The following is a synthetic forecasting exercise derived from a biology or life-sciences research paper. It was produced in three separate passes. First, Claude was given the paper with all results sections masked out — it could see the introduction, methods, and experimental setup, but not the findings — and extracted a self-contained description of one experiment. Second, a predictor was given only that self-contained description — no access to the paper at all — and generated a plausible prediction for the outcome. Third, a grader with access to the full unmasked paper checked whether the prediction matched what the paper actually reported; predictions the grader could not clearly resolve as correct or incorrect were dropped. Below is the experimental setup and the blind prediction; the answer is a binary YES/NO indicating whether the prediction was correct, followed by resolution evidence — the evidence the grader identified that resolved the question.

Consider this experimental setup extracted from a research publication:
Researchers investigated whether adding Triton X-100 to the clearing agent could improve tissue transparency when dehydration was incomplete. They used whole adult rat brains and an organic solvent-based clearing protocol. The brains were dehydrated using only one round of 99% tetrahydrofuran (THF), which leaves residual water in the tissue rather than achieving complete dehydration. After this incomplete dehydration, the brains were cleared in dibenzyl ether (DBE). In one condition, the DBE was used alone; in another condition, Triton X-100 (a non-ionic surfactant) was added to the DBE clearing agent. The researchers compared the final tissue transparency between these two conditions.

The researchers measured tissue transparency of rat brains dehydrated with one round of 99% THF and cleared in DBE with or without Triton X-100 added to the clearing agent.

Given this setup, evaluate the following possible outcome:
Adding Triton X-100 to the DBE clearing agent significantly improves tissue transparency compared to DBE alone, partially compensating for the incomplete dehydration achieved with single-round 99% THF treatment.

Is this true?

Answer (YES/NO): YES